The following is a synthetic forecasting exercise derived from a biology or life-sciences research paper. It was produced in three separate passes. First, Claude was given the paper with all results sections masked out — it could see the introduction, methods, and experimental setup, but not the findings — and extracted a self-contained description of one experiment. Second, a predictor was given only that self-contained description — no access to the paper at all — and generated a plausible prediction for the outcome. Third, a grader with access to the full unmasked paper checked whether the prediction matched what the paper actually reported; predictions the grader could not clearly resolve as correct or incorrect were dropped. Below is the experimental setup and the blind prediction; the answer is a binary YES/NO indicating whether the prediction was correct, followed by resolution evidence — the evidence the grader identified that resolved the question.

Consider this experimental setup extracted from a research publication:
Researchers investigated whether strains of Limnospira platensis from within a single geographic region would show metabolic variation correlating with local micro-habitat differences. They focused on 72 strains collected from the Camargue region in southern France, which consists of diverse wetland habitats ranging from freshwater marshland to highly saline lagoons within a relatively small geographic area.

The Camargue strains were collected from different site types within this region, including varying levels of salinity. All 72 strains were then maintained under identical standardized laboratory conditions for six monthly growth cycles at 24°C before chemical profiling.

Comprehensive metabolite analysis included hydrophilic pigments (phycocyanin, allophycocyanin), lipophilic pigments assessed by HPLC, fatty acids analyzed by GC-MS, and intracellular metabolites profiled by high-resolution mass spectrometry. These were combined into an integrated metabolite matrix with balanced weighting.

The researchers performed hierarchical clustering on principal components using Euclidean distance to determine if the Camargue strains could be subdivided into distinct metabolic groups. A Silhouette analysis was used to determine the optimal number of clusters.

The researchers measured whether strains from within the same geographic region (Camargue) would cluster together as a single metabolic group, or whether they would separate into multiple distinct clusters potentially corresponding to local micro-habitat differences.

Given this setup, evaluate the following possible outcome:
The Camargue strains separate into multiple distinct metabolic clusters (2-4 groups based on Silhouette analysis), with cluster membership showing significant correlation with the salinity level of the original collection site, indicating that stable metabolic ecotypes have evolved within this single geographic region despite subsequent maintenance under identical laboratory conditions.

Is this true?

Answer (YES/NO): NO